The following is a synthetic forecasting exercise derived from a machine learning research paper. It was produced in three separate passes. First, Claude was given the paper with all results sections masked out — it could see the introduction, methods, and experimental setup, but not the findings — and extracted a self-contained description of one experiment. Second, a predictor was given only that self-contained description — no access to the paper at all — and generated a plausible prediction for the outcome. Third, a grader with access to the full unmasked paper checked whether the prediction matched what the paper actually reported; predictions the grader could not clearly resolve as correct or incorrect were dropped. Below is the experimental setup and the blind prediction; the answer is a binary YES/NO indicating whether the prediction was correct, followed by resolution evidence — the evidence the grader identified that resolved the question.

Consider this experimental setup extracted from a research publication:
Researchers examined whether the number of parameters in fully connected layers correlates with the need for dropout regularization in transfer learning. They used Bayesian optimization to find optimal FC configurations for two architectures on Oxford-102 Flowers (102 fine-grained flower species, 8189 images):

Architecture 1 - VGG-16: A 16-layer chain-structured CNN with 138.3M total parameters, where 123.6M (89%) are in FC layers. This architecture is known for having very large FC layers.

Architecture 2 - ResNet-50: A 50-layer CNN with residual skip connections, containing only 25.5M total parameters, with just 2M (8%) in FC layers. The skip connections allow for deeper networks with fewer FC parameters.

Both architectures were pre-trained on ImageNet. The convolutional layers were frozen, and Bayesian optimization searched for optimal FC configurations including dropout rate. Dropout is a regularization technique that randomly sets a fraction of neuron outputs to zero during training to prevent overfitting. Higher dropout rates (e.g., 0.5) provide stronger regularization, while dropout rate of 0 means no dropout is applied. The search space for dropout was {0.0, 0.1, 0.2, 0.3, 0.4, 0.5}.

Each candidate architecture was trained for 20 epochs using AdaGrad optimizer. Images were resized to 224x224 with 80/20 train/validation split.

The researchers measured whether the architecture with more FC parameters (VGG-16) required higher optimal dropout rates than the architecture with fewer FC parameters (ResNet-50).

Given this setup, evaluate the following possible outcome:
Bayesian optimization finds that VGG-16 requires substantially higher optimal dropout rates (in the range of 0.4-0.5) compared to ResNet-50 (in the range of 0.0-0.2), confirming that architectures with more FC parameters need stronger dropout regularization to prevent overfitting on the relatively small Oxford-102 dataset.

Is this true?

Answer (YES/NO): NO